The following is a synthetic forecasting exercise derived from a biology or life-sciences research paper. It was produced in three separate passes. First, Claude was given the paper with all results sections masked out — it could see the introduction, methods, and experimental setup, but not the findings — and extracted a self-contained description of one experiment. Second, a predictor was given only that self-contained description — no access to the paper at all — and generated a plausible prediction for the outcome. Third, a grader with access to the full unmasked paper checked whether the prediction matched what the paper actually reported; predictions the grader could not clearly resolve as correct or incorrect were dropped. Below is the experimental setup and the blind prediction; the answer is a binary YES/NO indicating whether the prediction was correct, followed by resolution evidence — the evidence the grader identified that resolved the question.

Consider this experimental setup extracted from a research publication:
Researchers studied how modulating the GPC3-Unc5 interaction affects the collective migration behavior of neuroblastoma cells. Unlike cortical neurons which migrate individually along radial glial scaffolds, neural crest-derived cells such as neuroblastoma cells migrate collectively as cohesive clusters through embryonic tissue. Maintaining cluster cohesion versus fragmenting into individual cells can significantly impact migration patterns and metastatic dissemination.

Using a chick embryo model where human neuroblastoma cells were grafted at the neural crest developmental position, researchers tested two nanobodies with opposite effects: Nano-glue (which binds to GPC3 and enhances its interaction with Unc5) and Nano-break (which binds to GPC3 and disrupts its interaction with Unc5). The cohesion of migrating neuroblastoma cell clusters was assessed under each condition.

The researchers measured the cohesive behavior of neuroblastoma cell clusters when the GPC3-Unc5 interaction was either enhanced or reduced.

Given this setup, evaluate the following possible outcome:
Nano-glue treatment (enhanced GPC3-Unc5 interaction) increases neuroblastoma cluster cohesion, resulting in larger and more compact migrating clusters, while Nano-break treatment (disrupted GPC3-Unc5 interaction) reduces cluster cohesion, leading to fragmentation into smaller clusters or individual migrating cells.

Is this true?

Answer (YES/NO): YES